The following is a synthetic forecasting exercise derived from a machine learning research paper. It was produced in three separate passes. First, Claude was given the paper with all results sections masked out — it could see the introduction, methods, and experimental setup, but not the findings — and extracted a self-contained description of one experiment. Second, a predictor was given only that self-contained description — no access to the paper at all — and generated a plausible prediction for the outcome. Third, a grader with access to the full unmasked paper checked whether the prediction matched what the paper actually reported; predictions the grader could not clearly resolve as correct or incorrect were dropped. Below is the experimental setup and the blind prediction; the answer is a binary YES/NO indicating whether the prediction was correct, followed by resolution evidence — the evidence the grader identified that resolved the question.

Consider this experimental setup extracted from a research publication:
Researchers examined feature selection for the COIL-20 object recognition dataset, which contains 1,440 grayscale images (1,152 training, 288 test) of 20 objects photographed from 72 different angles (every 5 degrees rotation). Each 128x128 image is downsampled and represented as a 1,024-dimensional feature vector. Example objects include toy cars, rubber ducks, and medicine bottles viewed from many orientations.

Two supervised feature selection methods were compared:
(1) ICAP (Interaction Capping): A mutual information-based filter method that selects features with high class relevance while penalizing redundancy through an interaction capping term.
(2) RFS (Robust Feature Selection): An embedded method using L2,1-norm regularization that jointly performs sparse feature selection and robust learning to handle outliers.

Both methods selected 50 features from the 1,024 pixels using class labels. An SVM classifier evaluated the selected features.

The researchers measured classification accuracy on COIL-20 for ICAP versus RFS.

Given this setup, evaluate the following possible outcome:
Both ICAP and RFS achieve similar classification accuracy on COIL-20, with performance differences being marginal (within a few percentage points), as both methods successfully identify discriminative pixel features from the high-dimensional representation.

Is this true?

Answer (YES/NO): NO